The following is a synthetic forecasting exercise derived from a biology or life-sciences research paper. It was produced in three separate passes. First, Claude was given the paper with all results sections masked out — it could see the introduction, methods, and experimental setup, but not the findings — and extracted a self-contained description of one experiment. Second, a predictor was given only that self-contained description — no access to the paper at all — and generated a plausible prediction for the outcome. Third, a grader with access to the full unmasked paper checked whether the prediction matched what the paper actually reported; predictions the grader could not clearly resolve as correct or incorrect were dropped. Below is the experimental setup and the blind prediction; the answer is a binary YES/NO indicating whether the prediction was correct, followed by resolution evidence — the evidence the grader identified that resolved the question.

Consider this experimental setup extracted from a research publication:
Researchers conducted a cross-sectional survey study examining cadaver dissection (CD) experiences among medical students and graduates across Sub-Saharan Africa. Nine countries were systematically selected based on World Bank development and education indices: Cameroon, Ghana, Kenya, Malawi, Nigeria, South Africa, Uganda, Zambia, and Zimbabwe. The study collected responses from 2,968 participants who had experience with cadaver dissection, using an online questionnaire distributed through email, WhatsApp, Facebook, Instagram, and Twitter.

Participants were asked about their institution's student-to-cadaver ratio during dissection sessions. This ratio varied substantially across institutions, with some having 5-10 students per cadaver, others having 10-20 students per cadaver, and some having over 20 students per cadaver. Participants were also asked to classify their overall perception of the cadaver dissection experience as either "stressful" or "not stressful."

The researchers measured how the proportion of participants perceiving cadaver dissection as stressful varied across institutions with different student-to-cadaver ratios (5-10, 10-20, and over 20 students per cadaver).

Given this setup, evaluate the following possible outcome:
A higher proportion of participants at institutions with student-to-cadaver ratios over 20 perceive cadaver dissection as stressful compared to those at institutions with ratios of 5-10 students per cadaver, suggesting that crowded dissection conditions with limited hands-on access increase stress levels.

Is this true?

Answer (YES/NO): YES